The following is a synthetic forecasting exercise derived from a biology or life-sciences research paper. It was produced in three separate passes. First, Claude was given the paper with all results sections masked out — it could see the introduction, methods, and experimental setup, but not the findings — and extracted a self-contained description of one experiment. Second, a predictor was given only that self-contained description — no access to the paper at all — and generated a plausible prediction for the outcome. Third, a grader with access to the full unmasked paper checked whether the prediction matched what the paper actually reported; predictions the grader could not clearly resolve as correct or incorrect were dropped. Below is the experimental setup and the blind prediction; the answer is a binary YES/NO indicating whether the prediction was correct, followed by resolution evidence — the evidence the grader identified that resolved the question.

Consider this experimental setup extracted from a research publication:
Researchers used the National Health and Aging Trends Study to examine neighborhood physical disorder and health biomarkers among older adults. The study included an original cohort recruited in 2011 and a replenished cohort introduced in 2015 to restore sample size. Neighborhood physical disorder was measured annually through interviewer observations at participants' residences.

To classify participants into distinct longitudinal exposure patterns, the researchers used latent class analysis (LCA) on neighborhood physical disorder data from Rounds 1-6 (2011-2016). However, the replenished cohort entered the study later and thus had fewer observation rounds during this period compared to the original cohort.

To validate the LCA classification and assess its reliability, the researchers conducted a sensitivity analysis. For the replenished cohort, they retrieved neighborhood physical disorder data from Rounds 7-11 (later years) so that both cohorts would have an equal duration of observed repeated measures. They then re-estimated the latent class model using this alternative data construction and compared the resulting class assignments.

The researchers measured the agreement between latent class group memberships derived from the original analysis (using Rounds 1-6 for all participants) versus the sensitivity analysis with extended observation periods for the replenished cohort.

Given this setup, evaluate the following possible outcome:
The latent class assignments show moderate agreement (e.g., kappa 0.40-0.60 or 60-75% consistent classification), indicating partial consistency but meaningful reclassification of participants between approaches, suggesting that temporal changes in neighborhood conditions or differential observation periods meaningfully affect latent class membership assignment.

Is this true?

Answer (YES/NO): NO